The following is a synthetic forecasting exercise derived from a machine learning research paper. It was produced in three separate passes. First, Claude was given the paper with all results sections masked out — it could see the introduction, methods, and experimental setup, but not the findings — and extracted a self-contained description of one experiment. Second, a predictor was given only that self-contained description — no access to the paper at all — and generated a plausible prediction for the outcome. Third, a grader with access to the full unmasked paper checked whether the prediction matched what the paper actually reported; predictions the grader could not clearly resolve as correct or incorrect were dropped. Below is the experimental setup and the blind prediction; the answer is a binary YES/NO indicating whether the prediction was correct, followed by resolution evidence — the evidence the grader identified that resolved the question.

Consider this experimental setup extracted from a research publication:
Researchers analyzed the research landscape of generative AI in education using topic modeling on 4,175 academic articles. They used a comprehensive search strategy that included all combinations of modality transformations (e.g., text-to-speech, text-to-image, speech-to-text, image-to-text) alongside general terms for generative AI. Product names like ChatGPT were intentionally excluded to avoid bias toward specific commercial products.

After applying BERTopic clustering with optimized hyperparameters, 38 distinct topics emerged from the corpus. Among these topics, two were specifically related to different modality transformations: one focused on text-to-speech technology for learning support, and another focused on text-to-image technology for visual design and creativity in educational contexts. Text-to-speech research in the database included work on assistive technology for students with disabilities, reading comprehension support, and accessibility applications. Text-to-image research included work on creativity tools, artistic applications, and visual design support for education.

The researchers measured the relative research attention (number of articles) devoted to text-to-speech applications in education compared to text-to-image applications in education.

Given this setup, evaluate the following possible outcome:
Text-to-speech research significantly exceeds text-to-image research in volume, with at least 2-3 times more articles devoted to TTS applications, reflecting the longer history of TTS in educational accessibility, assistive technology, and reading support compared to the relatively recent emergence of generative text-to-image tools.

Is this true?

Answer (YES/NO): YES